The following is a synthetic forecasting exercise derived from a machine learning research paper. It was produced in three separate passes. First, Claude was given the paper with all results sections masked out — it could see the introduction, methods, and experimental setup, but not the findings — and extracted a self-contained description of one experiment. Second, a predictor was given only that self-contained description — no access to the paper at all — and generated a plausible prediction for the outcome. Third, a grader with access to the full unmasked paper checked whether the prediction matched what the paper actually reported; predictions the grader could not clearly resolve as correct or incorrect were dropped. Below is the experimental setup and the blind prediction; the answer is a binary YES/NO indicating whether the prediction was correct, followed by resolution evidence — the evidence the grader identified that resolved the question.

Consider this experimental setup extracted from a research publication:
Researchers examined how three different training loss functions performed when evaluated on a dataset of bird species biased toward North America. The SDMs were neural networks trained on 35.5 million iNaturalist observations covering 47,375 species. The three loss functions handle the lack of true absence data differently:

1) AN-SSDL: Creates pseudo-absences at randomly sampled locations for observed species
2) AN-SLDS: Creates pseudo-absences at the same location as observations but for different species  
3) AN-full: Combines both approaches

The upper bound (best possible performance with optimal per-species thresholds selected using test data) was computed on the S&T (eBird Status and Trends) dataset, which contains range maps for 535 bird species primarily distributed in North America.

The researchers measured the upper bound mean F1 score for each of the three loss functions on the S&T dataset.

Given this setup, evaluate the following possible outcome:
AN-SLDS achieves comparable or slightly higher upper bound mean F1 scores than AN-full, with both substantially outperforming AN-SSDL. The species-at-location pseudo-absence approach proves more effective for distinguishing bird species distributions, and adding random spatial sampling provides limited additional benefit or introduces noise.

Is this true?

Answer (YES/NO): YES